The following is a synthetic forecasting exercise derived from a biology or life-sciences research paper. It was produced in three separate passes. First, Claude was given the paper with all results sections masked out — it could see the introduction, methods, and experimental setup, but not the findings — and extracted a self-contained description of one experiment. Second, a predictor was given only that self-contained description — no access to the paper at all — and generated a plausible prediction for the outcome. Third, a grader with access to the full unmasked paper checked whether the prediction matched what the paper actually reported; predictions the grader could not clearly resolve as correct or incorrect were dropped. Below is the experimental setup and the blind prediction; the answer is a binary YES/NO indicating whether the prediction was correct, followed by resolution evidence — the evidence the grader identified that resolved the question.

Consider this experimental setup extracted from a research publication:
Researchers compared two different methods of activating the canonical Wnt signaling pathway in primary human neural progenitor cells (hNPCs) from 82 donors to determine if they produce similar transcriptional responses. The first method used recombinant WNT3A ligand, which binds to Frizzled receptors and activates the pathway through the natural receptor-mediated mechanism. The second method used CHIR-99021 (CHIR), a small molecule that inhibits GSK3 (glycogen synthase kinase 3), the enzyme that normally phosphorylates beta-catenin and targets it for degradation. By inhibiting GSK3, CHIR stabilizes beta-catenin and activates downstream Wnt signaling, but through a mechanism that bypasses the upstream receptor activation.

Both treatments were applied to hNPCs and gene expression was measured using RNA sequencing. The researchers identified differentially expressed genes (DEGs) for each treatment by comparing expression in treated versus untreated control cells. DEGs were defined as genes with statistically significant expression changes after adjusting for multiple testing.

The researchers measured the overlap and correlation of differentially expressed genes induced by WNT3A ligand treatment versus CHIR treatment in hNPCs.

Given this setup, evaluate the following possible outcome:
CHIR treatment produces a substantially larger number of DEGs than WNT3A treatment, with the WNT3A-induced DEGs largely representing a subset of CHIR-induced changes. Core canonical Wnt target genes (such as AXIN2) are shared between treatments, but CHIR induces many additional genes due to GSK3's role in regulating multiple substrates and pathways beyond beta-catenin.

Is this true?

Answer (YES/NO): NO